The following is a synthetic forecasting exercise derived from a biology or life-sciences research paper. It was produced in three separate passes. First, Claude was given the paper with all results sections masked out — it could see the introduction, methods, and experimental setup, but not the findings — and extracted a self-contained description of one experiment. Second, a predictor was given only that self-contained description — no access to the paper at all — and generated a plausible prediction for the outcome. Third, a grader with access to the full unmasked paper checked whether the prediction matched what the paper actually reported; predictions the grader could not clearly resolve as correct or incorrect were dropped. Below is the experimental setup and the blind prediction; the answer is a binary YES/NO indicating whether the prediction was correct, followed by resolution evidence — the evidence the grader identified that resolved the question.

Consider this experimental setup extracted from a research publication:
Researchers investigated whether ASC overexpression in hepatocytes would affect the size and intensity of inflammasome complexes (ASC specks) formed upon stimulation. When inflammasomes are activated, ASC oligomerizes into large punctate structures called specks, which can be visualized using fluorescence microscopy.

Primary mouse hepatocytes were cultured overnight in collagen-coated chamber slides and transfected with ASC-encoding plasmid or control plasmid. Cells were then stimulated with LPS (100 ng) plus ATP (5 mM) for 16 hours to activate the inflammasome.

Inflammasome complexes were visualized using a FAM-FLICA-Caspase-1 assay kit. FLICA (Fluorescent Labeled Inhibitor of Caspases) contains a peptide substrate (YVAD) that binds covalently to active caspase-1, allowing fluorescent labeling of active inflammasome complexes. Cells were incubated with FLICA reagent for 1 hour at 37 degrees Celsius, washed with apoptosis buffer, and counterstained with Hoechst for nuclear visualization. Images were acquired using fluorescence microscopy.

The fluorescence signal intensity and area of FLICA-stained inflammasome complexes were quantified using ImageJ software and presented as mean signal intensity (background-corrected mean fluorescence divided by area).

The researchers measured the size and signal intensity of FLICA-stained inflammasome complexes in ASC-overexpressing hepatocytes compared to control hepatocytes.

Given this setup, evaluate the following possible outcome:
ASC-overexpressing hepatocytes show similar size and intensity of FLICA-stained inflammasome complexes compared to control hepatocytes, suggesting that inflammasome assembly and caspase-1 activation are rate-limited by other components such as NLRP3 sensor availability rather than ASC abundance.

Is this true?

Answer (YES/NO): NO